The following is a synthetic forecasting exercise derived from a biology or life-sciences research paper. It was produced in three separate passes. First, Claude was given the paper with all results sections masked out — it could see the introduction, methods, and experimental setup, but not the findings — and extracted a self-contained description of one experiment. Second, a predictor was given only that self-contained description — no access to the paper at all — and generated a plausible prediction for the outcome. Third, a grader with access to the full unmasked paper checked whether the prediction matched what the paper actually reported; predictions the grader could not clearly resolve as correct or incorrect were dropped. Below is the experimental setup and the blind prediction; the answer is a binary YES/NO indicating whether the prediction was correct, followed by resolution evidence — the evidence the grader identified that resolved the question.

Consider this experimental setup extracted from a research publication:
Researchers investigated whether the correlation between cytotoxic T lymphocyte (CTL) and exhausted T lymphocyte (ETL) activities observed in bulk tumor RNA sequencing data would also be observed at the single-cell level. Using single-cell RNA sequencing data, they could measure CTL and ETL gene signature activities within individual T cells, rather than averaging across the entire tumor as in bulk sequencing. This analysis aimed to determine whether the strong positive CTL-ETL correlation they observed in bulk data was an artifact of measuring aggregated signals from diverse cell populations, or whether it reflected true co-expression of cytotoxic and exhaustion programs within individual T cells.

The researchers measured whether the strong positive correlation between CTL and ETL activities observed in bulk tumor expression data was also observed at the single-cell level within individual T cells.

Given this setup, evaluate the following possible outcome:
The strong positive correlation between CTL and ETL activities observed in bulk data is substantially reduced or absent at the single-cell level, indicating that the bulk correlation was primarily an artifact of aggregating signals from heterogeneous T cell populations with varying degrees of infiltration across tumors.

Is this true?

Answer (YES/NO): YES